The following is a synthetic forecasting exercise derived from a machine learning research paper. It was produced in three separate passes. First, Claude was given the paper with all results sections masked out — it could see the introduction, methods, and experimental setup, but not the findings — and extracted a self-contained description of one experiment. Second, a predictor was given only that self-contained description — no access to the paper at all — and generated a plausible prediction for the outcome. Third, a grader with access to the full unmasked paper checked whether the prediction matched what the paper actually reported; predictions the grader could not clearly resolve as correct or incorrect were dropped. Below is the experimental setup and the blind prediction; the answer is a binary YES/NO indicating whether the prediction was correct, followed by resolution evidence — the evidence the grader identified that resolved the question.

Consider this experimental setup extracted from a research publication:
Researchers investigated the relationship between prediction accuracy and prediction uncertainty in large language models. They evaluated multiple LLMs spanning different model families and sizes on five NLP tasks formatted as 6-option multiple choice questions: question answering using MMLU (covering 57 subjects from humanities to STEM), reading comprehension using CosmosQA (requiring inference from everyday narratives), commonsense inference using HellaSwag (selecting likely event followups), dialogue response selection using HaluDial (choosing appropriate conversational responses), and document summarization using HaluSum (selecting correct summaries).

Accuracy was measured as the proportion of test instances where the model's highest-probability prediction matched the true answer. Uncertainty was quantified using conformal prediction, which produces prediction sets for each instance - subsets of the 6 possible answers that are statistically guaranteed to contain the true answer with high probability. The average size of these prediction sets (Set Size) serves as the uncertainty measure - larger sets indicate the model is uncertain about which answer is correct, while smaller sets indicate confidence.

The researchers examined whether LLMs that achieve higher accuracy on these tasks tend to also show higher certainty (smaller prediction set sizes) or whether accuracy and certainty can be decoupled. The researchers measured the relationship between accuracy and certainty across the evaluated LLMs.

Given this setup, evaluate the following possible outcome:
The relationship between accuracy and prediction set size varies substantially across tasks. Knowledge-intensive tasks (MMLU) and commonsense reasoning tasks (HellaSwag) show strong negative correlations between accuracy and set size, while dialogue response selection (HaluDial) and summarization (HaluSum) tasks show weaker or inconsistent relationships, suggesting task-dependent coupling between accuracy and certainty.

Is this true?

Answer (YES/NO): NO